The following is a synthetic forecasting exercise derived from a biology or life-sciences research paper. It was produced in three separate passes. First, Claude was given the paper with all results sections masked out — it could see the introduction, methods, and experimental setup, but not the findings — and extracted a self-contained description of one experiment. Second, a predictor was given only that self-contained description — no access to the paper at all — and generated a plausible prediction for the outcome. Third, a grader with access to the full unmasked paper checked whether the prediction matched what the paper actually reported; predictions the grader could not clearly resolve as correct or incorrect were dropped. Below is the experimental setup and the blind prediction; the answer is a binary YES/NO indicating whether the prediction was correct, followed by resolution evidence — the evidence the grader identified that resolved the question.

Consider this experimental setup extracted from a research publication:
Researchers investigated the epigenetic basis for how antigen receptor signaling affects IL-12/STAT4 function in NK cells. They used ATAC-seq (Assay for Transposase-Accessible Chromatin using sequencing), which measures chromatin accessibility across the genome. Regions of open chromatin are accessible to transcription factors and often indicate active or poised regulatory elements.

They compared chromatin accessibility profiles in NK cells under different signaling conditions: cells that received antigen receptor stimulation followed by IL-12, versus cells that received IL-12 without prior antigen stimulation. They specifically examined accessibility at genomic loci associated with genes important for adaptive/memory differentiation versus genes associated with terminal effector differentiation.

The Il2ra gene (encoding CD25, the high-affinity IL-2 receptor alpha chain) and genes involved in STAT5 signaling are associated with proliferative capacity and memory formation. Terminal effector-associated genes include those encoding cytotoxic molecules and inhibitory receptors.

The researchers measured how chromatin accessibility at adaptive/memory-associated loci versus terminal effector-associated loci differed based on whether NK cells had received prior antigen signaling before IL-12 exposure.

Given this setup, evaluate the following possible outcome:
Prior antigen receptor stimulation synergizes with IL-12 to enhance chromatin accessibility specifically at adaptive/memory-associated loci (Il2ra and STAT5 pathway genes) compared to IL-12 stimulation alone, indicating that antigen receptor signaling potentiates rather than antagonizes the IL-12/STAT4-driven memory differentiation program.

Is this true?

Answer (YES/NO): YES